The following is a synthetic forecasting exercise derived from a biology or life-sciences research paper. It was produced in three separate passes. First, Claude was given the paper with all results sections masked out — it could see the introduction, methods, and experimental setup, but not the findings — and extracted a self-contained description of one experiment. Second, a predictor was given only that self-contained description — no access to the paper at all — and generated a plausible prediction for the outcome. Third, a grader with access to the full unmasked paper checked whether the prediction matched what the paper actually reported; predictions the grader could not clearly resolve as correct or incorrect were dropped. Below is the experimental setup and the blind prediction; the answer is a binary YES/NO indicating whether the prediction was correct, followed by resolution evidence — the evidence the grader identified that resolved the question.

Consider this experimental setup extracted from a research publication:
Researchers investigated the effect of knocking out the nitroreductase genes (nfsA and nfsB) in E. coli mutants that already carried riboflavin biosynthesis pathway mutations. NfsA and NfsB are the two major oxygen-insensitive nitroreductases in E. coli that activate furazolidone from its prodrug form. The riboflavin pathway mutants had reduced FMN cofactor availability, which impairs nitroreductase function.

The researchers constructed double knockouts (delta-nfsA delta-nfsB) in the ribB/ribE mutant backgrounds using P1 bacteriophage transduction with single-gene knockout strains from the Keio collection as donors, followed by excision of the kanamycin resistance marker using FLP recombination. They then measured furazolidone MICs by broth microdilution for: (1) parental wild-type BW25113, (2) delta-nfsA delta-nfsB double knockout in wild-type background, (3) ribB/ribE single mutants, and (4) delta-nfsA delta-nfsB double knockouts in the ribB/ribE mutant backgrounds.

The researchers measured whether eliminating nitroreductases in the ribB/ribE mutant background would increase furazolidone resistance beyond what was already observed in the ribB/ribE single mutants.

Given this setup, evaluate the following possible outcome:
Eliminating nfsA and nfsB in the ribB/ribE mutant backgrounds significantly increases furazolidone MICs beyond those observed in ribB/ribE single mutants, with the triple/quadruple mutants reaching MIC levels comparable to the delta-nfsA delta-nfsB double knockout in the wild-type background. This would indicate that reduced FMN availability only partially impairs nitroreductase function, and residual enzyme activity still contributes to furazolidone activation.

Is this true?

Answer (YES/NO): NO